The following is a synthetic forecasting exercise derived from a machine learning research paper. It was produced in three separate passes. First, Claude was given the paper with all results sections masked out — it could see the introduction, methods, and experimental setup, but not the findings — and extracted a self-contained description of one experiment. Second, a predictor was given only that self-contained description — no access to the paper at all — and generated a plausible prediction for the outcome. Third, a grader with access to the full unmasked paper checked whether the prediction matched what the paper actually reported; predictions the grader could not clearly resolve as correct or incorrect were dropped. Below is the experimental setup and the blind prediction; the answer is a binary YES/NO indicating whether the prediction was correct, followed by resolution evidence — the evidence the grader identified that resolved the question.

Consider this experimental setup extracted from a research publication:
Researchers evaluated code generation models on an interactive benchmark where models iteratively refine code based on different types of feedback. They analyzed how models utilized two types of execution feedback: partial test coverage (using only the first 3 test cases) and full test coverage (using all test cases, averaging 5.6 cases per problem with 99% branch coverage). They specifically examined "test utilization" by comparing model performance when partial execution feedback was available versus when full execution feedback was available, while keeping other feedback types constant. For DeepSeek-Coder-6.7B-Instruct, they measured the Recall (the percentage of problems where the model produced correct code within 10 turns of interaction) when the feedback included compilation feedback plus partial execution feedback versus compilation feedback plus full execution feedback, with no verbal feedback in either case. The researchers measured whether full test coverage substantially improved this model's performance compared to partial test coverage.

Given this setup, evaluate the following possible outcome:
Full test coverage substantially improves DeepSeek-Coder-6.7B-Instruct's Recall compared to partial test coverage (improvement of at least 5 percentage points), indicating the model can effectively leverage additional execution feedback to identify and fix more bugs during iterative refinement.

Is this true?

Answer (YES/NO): NO